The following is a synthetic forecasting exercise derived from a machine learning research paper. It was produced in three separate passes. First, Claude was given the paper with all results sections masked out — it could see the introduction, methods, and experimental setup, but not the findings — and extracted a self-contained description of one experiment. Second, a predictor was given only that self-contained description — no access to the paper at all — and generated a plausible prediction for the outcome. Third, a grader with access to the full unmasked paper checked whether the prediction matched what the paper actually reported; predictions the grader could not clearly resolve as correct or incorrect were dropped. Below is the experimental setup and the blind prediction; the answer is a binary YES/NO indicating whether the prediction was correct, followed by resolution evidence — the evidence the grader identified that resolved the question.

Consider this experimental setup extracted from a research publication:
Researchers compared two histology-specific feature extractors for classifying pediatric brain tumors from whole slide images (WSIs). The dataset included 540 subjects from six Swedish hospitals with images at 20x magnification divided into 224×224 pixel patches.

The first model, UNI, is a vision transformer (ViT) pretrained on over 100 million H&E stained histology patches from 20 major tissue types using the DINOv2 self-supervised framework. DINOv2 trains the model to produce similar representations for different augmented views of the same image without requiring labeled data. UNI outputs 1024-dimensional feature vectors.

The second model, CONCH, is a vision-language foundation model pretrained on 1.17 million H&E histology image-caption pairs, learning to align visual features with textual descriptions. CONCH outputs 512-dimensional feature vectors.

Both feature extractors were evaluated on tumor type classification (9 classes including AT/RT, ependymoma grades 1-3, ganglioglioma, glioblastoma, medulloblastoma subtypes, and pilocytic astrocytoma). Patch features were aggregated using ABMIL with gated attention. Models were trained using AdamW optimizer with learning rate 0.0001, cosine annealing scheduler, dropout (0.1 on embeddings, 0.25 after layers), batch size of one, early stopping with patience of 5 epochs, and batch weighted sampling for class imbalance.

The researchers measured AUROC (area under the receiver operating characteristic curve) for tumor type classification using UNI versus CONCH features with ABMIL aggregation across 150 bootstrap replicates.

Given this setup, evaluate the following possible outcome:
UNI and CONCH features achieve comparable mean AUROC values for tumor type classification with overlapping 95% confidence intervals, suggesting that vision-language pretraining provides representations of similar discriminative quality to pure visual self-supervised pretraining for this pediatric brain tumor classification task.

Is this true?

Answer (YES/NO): NO